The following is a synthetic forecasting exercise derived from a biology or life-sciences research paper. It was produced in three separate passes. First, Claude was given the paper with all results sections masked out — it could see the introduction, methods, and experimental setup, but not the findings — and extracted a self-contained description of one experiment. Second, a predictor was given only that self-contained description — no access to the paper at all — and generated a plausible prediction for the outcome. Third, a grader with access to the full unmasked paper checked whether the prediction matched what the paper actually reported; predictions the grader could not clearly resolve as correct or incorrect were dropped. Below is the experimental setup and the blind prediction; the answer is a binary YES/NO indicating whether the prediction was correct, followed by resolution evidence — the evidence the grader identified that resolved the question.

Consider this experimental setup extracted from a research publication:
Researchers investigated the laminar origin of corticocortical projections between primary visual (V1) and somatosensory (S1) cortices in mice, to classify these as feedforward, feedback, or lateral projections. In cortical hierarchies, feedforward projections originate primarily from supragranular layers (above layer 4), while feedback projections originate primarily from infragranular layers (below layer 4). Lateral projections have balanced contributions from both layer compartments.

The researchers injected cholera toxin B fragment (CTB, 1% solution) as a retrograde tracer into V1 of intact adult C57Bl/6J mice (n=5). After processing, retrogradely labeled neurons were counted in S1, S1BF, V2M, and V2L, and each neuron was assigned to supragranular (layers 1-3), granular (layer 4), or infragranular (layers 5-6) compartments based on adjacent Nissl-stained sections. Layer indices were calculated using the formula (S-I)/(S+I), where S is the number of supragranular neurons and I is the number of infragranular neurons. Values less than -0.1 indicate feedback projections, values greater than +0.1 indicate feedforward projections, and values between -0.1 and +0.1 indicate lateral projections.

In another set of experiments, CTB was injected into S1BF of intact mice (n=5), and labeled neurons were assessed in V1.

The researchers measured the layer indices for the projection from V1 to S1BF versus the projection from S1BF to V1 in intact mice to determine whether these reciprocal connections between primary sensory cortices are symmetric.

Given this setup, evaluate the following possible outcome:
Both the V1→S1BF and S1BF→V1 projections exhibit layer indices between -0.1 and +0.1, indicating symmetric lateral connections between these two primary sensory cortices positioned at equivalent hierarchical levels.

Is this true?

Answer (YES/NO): NO